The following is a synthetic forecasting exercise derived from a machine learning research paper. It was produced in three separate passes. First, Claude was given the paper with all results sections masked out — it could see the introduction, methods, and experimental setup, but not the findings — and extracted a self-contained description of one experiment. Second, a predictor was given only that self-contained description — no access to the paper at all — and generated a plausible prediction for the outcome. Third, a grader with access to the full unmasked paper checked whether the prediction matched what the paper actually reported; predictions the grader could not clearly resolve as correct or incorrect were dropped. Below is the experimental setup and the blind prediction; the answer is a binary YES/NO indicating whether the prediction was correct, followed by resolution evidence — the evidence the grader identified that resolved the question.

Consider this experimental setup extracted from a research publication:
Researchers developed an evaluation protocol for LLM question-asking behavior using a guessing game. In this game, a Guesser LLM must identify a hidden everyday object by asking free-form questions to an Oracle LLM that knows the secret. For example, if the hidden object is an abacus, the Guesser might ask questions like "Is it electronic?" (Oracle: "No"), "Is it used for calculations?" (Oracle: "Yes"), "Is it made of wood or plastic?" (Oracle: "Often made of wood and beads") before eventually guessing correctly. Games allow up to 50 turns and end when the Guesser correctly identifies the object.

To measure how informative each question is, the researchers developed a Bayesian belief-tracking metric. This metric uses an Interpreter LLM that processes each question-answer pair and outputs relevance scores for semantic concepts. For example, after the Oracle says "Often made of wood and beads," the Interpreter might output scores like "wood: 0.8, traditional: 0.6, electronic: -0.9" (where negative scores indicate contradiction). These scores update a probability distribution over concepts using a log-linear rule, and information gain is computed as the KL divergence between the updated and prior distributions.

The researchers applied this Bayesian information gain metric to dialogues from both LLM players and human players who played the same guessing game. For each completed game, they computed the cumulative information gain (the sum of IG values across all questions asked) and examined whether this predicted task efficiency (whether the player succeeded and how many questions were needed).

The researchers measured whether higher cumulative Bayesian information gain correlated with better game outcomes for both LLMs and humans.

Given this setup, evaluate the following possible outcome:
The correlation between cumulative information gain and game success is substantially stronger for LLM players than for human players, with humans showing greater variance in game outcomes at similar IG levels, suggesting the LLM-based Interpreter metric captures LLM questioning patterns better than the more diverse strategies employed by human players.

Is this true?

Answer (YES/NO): NO